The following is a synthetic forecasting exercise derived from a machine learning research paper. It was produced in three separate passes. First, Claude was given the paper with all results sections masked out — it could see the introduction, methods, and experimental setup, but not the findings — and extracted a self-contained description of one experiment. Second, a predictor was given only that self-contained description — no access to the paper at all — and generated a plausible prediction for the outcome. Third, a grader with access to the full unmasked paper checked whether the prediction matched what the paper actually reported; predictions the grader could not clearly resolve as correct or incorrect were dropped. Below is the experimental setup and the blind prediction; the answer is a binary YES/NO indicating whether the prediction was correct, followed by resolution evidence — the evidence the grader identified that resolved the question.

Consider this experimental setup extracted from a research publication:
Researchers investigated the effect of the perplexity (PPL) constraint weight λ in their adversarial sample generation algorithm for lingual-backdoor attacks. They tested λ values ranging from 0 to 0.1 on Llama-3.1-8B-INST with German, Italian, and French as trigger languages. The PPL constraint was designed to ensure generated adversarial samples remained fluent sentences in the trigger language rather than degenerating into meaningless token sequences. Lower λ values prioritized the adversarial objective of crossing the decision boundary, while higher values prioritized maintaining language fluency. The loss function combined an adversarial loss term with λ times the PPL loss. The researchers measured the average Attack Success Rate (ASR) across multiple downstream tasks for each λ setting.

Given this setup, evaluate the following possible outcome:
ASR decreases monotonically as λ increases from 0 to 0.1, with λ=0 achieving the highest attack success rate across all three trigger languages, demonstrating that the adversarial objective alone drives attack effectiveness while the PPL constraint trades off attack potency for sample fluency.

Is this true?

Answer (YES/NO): NO